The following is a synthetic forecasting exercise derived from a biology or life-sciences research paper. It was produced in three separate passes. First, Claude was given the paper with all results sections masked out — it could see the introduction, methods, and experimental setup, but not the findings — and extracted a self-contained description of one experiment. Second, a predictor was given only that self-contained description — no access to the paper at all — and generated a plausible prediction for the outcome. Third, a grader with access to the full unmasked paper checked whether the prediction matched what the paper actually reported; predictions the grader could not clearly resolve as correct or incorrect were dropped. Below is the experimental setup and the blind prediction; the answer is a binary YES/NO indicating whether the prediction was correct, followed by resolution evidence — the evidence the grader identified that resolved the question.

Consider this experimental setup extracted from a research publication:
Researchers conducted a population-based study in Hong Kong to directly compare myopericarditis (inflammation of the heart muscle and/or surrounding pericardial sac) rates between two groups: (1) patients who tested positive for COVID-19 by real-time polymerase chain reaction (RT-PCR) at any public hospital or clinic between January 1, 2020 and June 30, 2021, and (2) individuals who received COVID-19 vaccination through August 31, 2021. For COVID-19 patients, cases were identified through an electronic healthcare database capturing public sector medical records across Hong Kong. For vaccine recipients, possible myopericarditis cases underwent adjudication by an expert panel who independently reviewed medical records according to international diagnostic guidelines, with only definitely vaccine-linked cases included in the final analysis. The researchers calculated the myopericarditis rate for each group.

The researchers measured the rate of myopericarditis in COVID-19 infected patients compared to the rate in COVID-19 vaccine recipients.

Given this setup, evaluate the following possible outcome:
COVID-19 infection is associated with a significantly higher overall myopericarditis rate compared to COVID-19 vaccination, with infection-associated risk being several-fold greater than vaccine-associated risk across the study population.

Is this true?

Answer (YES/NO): YES